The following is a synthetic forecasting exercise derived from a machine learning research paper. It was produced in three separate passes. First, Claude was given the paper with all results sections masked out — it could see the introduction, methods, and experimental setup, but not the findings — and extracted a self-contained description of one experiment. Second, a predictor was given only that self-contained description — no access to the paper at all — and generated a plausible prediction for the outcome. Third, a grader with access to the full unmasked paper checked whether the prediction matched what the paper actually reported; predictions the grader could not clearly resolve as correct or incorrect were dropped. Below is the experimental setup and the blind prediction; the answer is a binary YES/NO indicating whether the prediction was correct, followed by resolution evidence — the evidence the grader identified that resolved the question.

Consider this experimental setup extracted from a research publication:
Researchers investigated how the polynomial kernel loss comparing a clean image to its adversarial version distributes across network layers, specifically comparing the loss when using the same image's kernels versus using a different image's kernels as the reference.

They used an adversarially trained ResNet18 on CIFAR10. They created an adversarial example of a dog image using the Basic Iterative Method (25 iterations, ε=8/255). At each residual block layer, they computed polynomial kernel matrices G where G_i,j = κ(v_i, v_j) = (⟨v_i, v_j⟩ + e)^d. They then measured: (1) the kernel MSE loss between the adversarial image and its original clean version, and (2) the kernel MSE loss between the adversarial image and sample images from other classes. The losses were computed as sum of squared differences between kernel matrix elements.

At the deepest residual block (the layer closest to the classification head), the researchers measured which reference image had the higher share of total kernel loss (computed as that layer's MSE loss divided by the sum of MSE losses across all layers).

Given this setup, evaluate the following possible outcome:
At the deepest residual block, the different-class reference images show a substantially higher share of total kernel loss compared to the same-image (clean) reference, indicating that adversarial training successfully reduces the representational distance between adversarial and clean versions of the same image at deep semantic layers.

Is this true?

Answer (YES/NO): NO